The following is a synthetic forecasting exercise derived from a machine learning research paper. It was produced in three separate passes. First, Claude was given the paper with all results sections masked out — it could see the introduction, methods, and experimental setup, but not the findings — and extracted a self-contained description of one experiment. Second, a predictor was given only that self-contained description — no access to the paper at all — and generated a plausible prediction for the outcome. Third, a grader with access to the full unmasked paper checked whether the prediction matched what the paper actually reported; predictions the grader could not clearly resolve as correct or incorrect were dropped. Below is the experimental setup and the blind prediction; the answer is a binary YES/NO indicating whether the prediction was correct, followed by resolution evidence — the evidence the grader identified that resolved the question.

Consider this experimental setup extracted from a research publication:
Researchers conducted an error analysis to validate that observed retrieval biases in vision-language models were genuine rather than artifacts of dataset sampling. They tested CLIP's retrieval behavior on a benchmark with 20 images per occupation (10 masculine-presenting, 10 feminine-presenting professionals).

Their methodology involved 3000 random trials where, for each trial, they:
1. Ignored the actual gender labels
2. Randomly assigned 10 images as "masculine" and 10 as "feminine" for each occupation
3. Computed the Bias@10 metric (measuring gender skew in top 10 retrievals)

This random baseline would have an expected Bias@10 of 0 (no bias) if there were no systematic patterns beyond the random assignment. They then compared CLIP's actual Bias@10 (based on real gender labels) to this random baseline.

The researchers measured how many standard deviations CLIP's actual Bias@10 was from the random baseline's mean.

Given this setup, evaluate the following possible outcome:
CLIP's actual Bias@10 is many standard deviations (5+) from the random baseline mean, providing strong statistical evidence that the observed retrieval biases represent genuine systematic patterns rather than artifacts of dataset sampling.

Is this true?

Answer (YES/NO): NO